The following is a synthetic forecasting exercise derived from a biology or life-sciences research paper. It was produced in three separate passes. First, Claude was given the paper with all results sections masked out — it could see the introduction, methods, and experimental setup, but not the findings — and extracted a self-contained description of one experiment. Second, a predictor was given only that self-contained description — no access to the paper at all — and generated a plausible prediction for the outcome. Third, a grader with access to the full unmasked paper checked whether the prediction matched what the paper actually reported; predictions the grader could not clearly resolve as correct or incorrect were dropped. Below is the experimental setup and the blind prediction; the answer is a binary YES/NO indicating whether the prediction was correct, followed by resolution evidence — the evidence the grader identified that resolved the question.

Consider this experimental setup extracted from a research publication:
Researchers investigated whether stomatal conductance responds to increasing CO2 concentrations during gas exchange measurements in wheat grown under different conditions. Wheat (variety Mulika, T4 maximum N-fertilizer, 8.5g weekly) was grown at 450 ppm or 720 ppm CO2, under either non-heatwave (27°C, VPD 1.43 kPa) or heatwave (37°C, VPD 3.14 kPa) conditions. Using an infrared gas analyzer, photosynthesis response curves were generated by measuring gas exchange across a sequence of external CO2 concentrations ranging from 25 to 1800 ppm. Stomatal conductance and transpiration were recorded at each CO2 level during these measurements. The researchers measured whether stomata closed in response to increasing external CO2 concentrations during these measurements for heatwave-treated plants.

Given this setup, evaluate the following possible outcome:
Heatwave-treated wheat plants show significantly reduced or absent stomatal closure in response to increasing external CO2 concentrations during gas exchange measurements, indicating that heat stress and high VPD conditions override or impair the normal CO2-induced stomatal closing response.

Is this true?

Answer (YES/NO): YES